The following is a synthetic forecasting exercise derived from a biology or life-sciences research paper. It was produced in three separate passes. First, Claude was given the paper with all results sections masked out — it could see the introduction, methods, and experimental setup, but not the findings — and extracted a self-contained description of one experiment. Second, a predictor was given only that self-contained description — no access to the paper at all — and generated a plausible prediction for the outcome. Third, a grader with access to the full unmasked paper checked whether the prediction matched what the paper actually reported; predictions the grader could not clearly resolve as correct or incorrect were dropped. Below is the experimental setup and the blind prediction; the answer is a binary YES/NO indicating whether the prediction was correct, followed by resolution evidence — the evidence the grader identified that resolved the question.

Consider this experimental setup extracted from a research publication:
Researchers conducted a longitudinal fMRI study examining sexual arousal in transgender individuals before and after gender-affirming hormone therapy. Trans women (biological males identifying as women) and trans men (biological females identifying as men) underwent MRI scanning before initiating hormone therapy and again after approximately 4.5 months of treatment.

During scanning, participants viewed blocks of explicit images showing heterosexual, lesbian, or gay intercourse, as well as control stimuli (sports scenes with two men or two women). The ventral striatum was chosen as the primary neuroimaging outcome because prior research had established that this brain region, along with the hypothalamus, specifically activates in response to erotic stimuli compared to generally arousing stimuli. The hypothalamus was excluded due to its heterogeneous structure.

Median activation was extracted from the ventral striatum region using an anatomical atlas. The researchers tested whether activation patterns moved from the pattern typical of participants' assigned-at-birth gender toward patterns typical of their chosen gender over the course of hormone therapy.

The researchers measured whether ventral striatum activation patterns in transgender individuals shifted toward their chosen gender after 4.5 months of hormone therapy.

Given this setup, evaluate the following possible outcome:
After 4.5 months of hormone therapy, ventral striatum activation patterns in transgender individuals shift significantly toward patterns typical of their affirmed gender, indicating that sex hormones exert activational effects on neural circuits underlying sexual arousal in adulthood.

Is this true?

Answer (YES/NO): NO